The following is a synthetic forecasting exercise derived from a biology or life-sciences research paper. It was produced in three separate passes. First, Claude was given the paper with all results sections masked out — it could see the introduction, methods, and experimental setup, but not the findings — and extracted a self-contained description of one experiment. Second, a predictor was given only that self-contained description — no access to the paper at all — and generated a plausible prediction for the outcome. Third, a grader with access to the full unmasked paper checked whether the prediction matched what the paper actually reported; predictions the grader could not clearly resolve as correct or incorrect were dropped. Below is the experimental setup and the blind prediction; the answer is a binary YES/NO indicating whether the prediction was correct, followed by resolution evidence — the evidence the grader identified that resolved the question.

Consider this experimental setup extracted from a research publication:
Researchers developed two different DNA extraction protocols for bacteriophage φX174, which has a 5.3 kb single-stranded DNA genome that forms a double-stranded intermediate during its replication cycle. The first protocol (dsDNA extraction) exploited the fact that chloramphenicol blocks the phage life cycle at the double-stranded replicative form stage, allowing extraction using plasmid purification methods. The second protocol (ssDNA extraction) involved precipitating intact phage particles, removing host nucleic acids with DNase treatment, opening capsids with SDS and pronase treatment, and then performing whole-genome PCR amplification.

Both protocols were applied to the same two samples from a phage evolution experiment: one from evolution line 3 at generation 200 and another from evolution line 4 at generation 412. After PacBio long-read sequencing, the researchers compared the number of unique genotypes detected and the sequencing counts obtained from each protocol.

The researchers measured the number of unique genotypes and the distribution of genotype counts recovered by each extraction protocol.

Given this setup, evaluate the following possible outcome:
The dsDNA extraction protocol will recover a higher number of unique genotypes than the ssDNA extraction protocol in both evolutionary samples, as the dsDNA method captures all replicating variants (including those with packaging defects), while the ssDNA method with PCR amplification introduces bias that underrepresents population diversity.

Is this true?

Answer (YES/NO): YES